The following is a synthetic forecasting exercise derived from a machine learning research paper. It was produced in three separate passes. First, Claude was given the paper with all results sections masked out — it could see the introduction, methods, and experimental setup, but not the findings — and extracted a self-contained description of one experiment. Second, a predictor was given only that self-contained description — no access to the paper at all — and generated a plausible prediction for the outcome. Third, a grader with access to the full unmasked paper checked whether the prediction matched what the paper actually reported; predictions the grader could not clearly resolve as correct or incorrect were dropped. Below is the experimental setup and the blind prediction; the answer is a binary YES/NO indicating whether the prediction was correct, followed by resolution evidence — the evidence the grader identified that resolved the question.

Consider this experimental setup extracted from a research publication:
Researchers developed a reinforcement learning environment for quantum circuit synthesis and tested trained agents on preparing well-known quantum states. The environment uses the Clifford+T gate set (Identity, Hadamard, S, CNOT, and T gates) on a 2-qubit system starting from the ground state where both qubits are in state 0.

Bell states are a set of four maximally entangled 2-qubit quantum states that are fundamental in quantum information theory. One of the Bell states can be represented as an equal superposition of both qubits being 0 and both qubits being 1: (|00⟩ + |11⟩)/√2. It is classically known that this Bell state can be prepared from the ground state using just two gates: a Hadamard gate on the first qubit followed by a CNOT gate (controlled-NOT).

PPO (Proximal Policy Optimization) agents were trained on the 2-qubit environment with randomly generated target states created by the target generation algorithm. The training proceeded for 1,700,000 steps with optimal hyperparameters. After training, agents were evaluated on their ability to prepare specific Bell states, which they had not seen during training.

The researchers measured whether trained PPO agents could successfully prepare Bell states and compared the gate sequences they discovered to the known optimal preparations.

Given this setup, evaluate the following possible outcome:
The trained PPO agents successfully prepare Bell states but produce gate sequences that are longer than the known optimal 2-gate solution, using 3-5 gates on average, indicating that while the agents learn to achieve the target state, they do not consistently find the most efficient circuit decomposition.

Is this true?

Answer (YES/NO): NO